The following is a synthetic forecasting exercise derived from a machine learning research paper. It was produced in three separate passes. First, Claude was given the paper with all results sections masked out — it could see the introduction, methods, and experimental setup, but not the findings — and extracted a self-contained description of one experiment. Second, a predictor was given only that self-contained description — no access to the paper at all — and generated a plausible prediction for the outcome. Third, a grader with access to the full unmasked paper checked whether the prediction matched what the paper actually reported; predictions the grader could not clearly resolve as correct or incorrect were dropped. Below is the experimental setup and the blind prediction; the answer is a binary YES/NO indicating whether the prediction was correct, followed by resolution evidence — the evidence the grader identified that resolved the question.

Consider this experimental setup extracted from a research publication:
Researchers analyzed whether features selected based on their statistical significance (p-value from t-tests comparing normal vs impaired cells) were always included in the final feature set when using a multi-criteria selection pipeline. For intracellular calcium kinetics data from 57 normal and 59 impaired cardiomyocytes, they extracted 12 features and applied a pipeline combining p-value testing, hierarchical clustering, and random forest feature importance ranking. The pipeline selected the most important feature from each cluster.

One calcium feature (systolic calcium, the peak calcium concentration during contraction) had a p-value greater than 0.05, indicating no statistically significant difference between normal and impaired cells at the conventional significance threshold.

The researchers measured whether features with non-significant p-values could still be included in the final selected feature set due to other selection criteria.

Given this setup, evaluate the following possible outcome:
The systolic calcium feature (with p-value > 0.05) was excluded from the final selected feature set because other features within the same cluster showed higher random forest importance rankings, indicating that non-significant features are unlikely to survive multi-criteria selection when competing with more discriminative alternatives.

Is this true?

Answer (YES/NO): NO